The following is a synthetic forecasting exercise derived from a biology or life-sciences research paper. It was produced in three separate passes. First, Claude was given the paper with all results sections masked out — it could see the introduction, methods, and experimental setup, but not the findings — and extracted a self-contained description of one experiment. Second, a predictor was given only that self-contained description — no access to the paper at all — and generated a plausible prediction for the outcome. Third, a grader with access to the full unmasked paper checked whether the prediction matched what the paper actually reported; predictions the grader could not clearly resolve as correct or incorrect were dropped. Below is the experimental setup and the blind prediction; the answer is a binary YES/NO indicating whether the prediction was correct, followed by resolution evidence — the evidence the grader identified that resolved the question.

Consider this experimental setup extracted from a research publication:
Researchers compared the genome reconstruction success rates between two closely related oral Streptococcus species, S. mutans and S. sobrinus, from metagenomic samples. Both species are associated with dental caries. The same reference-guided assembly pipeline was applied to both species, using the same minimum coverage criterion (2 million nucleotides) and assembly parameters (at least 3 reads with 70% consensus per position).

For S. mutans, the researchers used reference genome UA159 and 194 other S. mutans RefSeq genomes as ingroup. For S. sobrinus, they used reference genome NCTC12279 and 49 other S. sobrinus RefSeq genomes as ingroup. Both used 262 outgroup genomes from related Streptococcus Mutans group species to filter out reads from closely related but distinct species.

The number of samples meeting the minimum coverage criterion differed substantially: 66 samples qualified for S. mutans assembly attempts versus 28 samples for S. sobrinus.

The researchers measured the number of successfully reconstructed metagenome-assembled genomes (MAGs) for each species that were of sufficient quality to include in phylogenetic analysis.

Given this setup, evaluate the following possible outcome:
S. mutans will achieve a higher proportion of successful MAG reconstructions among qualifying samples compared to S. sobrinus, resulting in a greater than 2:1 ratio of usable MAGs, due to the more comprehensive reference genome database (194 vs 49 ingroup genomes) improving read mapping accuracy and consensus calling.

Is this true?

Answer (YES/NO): NO